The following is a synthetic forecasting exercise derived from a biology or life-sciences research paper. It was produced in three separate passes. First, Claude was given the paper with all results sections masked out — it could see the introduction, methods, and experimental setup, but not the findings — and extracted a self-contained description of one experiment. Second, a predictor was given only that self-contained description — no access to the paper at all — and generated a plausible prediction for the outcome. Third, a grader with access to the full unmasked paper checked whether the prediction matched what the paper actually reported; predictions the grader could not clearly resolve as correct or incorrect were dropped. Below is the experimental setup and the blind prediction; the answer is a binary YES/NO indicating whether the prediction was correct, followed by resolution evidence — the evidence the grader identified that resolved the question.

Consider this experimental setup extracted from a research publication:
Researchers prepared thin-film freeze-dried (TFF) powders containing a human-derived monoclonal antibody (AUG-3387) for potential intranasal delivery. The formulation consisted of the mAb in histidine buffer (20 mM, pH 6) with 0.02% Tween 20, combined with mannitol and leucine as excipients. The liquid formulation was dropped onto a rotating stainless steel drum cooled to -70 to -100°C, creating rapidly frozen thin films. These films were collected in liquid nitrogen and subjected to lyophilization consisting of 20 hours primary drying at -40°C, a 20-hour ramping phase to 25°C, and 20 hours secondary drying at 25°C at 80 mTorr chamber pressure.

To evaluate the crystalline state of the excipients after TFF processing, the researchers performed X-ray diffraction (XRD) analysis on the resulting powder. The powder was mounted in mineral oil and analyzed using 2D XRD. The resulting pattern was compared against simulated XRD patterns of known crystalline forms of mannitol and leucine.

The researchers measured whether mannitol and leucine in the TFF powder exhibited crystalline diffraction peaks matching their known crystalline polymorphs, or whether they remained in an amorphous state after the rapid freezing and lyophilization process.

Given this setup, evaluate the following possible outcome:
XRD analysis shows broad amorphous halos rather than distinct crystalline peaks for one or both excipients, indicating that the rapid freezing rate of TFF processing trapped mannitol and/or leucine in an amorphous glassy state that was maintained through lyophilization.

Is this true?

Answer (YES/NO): NO